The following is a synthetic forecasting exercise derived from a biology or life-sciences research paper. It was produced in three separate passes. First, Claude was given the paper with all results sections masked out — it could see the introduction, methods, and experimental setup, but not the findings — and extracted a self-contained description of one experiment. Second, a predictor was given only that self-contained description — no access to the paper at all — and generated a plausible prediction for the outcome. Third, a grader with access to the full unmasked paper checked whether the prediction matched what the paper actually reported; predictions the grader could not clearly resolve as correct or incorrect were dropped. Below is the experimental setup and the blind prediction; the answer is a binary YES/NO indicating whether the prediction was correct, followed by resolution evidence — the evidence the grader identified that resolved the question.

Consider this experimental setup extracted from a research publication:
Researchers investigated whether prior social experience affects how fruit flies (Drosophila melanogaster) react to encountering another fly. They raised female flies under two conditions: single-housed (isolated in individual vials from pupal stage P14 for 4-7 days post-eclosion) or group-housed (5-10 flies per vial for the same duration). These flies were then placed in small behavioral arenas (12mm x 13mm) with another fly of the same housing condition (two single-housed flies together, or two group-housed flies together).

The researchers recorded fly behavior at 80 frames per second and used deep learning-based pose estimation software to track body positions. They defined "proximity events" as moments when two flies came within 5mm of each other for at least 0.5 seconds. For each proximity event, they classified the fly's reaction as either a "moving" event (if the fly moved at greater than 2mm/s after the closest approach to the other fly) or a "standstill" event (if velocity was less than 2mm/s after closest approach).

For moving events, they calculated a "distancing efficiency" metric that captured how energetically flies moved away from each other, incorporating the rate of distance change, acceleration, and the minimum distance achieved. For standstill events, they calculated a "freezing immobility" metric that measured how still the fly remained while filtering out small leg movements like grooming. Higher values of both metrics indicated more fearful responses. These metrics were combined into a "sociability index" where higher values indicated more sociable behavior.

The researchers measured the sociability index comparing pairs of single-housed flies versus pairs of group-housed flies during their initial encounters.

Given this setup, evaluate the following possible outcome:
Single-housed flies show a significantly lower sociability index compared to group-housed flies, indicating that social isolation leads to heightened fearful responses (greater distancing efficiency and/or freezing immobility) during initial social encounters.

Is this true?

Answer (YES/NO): YES